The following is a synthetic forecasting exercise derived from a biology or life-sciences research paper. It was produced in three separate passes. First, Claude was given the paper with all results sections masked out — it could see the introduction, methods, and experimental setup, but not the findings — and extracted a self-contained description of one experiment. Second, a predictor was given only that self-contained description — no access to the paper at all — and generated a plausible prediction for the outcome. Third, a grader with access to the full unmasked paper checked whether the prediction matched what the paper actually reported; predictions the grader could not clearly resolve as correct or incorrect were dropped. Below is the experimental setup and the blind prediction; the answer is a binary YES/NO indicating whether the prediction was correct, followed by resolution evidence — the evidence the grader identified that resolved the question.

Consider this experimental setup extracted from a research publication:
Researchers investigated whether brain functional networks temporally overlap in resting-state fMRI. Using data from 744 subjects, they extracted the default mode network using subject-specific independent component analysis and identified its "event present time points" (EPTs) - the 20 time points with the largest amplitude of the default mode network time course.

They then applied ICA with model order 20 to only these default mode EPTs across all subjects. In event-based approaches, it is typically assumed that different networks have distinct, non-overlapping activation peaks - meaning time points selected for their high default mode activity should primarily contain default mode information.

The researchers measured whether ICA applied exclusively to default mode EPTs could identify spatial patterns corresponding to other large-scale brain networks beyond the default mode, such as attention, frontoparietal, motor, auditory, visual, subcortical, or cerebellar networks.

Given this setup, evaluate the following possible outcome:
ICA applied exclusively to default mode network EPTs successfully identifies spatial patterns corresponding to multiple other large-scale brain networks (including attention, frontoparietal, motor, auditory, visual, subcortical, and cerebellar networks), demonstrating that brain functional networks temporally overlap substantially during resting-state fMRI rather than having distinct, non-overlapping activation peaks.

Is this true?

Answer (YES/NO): YES